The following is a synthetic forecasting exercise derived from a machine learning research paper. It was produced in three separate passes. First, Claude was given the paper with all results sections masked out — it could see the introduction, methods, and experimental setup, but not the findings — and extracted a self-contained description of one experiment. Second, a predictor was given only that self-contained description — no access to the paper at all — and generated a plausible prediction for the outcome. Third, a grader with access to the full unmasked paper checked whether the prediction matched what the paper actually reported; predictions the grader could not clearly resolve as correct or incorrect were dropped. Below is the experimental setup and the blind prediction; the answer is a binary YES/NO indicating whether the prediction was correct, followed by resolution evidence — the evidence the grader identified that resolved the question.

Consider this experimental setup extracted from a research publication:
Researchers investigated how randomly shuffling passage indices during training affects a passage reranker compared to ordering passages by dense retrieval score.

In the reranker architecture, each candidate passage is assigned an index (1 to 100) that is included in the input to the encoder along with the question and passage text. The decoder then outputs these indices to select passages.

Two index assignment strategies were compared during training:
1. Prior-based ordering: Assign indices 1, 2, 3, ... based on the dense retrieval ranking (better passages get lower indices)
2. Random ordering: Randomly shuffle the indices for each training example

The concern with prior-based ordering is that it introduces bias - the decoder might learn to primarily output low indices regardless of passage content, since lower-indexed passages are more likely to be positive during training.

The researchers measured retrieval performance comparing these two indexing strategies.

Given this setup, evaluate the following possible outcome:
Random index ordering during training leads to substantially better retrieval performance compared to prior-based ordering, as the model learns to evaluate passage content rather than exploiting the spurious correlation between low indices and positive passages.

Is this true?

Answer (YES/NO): YES